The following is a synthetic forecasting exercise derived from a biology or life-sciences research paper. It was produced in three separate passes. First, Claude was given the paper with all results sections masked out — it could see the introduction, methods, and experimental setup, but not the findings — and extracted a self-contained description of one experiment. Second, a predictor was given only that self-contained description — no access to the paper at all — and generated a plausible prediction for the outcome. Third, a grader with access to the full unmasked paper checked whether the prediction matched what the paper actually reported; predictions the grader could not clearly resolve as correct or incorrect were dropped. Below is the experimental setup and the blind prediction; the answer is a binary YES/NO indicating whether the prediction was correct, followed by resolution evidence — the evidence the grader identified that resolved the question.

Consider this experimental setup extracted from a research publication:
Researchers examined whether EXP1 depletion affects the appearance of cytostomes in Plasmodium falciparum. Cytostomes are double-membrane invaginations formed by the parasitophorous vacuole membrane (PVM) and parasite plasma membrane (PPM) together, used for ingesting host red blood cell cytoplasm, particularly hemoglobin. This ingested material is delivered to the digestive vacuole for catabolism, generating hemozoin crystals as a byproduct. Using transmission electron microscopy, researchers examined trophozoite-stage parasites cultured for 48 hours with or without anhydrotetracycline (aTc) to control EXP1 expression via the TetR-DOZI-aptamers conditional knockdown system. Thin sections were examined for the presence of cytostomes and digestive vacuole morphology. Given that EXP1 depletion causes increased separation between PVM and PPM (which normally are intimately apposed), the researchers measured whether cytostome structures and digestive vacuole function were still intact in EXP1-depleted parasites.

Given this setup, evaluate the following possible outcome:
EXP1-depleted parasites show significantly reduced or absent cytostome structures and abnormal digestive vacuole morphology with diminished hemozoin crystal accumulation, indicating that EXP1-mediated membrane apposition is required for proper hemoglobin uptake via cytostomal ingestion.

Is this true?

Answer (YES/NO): NO